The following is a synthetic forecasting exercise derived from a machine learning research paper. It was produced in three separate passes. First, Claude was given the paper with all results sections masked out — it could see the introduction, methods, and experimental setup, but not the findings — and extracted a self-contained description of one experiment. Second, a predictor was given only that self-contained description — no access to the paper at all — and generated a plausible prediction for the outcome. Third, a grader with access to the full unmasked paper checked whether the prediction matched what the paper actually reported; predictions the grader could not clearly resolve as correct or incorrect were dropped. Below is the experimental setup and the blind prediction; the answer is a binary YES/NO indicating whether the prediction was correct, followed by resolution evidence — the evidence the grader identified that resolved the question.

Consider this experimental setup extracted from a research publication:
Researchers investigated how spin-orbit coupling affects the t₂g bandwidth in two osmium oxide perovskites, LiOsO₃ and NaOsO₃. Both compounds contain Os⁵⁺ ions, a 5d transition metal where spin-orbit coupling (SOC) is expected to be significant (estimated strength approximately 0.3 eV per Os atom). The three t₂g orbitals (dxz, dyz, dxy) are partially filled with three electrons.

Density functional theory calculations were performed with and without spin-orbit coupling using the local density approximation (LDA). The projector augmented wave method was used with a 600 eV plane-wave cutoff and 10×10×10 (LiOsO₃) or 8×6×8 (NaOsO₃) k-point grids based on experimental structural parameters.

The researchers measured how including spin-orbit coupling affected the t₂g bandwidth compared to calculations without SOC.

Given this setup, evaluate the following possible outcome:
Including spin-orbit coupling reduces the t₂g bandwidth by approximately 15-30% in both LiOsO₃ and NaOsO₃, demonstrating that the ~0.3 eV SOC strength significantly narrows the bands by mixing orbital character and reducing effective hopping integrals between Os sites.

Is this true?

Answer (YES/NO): NO